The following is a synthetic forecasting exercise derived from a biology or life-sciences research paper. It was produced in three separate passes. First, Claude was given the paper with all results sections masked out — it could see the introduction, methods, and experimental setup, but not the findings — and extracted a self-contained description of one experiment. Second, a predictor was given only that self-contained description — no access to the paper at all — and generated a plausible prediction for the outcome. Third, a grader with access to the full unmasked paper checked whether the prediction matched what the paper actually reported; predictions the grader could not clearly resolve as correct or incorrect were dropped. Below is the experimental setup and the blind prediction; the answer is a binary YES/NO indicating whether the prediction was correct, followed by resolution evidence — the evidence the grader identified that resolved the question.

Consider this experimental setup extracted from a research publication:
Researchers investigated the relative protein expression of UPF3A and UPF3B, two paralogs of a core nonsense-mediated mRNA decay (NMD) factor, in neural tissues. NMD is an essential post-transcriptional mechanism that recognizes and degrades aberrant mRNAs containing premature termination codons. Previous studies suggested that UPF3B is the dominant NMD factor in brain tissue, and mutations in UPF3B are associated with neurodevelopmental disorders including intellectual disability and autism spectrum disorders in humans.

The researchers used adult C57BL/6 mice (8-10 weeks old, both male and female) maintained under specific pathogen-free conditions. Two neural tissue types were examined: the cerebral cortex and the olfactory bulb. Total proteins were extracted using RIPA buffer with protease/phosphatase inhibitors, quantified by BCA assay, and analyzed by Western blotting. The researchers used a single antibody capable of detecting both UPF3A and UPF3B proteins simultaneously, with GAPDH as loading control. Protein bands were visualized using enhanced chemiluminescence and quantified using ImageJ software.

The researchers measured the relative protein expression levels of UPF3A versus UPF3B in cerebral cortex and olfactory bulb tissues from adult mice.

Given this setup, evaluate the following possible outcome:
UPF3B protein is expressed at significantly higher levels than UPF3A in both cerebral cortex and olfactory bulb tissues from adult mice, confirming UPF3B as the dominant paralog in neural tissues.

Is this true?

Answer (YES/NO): YES